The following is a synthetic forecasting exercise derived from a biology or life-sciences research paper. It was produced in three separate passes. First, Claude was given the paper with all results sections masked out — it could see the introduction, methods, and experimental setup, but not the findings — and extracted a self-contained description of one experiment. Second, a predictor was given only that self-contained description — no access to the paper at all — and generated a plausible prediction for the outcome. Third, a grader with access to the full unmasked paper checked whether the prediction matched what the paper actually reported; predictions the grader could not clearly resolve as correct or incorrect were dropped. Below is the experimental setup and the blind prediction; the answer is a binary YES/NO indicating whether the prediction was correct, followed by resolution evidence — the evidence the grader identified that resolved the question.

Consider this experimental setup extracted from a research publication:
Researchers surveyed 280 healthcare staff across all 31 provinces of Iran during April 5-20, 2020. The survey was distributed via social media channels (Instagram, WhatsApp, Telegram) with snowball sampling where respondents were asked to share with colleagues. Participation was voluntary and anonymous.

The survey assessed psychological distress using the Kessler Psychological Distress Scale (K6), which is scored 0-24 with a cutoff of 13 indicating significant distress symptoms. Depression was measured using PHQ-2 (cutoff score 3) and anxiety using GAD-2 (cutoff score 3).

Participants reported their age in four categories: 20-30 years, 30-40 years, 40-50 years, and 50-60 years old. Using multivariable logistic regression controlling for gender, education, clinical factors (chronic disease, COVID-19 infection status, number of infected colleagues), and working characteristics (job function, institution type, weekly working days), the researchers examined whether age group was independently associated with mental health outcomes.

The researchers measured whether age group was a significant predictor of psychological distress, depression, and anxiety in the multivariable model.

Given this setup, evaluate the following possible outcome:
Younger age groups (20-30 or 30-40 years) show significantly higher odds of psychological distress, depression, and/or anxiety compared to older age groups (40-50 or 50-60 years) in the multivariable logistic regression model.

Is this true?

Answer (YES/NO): NO